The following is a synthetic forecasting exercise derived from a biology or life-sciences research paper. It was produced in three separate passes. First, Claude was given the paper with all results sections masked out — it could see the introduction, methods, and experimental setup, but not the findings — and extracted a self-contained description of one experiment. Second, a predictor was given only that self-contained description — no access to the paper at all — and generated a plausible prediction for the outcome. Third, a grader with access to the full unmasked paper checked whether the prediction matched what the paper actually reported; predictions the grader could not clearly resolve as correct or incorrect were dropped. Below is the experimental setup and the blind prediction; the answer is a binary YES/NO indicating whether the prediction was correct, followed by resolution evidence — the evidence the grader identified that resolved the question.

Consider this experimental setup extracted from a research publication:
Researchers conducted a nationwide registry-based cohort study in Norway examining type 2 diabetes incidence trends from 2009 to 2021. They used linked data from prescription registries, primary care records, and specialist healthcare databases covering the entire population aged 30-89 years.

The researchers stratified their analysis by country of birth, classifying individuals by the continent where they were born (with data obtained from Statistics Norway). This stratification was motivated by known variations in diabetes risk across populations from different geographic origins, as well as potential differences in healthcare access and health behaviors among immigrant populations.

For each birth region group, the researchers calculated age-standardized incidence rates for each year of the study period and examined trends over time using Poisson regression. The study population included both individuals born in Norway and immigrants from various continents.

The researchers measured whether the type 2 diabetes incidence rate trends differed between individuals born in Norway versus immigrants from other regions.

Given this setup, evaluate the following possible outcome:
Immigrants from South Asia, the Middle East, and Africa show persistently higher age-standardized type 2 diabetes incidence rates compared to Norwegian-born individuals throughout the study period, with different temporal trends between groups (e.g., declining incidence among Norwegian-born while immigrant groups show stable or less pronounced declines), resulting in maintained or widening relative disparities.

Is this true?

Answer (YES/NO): NO